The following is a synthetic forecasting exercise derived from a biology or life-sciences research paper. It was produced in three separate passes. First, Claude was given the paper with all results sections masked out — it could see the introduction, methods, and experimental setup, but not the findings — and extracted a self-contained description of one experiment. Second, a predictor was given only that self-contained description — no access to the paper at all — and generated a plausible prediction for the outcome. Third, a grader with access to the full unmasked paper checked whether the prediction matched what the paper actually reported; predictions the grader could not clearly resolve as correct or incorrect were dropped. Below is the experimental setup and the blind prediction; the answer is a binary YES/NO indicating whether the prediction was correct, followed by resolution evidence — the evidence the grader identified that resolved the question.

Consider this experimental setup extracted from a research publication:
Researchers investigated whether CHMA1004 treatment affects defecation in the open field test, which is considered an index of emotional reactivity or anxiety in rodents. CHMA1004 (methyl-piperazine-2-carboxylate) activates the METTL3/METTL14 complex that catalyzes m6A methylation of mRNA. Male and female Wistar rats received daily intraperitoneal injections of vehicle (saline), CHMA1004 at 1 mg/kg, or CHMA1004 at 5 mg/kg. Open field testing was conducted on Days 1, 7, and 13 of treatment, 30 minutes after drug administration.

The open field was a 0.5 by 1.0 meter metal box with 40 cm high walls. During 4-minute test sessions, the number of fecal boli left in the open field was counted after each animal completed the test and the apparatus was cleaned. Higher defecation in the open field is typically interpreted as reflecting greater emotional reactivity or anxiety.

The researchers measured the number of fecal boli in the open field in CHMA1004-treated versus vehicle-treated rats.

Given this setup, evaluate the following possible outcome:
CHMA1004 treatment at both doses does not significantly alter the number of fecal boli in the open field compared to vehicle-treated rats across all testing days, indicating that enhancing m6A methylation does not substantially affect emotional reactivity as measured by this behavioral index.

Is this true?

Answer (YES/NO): NO